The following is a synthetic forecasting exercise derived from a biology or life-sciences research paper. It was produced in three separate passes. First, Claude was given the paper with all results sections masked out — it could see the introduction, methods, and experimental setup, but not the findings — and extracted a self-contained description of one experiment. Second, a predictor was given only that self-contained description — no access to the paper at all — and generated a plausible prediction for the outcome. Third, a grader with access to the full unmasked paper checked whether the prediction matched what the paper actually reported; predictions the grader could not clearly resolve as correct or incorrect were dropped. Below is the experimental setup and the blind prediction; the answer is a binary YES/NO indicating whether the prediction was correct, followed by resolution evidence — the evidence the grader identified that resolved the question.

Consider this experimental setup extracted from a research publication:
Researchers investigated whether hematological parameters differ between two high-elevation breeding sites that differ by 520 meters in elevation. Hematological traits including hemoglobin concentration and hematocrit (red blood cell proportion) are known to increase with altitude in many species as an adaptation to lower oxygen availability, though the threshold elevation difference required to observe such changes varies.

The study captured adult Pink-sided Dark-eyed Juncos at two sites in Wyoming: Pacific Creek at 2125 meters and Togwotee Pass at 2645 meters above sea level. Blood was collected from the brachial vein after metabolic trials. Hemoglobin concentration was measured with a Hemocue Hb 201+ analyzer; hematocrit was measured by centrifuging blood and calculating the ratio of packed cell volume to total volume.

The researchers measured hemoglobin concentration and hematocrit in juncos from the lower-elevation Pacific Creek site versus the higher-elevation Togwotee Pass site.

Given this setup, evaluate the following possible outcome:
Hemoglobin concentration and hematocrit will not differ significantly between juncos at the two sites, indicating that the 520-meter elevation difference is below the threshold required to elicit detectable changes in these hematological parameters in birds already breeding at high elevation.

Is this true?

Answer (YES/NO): NO